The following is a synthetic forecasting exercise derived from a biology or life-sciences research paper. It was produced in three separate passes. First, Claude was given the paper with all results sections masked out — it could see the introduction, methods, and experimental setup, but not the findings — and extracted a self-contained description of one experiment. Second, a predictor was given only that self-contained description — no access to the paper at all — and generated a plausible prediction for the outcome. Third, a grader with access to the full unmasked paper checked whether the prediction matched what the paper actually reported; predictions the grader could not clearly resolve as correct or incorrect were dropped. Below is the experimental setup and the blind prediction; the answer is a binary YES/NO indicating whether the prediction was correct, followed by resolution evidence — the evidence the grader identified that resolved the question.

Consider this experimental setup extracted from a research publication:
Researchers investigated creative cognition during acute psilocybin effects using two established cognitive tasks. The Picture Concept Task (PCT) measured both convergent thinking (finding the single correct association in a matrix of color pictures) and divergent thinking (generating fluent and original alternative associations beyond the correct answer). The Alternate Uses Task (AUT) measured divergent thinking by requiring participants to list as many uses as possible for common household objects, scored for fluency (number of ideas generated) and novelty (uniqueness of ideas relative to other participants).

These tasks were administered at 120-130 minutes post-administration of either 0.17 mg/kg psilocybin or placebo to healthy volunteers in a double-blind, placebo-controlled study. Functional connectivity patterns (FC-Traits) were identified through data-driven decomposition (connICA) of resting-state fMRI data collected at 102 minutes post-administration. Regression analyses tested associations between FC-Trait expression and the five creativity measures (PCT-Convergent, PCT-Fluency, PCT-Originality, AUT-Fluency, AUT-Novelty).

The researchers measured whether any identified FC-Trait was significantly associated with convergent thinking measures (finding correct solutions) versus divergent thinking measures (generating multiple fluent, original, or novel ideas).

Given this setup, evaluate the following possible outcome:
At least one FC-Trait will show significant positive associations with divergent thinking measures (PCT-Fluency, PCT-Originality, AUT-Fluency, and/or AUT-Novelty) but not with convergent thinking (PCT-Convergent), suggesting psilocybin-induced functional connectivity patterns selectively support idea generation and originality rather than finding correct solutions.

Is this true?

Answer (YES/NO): NO